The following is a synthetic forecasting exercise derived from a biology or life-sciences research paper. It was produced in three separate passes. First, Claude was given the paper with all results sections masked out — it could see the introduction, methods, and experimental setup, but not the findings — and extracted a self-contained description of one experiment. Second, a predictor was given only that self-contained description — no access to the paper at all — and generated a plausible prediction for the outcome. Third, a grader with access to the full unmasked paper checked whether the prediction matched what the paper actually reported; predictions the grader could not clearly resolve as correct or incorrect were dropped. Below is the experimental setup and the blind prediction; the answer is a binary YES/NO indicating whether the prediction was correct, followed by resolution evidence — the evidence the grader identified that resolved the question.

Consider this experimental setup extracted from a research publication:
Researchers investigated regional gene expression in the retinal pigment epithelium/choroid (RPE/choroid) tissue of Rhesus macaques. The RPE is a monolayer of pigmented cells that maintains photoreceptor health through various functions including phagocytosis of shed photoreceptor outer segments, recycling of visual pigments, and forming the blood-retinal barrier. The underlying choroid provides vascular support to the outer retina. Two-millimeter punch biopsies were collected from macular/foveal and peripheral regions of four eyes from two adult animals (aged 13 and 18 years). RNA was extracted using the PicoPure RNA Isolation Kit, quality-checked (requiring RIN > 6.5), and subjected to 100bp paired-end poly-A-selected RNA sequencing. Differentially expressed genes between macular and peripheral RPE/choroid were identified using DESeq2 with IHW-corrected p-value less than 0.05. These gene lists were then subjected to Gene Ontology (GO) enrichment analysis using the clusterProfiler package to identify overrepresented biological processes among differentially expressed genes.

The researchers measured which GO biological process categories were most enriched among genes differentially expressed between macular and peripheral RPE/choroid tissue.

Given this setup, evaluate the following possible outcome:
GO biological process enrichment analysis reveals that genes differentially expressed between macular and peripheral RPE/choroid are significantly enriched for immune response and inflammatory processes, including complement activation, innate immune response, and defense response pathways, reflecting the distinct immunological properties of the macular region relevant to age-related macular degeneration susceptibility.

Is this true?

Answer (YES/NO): NO